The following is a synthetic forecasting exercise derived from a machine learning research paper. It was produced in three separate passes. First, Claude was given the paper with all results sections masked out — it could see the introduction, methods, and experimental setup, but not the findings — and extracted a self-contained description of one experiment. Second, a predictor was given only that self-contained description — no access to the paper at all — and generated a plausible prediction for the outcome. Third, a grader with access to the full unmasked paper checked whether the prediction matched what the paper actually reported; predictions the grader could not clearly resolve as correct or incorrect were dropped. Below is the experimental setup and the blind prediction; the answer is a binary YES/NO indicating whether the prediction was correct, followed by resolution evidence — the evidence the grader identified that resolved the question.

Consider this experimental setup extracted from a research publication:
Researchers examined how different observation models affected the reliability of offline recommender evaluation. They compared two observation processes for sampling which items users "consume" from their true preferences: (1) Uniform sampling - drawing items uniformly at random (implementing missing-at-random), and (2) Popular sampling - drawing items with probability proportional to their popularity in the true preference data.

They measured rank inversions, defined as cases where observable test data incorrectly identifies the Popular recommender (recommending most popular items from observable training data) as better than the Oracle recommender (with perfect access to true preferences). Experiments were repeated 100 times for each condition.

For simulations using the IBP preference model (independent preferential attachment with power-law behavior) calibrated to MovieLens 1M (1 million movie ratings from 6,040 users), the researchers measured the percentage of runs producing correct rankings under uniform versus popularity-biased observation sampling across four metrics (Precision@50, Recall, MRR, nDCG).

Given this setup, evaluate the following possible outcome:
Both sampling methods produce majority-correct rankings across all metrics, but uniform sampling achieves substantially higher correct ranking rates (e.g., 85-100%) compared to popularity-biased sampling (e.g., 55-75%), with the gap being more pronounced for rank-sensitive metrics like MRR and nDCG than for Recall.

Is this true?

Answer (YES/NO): NO